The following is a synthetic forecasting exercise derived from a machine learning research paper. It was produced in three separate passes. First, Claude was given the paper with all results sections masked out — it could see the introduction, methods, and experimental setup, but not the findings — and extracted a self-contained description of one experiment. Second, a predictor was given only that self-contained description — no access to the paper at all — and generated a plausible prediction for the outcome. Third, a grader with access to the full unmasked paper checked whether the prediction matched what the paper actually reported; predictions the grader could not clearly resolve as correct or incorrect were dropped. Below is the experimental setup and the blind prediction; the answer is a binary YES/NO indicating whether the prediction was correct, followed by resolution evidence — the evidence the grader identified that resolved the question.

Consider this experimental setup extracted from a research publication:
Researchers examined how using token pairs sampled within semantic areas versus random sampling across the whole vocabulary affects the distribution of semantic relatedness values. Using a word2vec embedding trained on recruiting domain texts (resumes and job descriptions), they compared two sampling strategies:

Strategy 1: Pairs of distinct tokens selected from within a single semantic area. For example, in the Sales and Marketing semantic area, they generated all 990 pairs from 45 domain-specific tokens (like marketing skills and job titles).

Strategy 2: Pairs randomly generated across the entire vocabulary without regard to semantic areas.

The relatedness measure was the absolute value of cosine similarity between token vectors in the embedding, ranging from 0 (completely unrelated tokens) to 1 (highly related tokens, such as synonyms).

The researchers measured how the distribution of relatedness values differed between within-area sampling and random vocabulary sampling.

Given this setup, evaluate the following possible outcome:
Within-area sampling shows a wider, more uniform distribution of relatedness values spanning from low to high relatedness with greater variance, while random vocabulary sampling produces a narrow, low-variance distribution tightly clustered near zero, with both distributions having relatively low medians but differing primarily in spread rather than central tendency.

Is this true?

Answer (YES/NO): NO